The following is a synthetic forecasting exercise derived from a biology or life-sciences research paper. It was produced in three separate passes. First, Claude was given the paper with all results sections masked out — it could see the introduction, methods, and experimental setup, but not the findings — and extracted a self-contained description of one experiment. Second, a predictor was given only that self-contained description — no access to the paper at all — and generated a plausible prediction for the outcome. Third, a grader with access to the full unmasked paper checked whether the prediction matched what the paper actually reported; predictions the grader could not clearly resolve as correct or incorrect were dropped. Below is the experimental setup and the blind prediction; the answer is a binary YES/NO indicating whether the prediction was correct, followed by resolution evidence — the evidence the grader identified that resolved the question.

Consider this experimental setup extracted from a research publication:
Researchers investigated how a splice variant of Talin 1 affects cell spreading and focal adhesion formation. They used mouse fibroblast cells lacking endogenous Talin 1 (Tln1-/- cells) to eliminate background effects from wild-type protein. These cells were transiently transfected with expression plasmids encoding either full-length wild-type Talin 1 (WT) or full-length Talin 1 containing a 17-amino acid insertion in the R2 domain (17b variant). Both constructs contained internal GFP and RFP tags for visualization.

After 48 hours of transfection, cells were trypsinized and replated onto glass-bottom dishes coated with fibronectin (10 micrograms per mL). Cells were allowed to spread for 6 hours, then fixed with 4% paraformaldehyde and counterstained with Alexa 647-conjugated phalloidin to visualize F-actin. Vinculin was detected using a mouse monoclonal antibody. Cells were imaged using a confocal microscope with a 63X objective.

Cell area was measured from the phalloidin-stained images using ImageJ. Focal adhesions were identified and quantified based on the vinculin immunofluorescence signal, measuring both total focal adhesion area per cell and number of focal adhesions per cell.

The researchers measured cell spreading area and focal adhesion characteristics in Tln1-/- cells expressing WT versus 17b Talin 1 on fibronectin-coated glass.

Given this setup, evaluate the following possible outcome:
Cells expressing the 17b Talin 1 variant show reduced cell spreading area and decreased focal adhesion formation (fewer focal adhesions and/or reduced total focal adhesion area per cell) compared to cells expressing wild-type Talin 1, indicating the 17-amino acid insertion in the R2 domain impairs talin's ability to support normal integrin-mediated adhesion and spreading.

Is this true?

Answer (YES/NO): NO